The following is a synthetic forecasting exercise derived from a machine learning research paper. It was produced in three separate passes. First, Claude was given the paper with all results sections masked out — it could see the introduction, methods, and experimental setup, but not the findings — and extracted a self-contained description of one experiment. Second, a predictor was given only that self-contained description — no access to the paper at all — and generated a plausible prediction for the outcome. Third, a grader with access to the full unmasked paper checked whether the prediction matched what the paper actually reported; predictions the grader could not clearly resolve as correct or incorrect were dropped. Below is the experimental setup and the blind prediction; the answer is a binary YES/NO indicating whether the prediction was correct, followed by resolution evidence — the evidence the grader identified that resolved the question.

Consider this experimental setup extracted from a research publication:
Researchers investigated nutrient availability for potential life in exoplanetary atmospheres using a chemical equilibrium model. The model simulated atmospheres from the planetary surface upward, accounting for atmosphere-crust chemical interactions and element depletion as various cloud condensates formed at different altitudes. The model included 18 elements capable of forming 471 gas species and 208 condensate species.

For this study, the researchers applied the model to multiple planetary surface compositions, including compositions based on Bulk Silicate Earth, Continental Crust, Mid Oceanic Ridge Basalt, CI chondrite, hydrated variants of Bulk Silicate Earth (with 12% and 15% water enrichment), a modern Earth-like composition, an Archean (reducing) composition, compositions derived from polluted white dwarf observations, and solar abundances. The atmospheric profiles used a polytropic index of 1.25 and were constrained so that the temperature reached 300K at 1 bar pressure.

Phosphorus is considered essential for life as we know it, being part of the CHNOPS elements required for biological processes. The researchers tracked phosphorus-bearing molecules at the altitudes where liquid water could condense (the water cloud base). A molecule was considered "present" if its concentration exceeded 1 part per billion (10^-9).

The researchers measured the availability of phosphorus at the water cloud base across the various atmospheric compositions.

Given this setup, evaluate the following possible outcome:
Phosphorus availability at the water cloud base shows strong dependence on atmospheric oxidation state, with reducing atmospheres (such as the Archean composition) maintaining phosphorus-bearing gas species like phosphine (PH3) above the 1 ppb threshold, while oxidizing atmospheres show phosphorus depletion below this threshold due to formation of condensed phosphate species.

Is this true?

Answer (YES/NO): NO